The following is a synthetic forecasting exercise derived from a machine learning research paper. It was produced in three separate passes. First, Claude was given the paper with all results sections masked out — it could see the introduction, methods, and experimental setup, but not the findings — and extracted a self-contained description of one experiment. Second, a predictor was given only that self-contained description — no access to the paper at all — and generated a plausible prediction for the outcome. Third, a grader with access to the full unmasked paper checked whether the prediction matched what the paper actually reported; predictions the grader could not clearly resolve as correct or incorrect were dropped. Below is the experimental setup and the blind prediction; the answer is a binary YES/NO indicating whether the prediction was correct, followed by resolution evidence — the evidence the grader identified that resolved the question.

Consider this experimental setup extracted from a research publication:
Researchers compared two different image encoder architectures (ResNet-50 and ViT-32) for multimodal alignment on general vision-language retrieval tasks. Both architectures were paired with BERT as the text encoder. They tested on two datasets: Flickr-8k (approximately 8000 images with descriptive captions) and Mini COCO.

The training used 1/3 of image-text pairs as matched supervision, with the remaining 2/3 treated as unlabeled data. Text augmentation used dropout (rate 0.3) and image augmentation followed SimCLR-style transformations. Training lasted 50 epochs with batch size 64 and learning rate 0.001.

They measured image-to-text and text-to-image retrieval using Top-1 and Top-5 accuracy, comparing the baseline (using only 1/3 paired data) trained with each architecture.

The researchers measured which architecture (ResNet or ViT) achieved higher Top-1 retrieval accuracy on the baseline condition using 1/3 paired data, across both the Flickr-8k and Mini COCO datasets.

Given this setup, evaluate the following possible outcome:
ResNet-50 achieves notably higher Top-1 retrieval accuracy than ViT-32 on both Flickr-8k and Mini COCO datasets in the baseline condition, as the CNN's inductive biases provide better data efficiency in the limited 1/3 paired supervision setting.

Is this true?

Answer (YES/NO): NO